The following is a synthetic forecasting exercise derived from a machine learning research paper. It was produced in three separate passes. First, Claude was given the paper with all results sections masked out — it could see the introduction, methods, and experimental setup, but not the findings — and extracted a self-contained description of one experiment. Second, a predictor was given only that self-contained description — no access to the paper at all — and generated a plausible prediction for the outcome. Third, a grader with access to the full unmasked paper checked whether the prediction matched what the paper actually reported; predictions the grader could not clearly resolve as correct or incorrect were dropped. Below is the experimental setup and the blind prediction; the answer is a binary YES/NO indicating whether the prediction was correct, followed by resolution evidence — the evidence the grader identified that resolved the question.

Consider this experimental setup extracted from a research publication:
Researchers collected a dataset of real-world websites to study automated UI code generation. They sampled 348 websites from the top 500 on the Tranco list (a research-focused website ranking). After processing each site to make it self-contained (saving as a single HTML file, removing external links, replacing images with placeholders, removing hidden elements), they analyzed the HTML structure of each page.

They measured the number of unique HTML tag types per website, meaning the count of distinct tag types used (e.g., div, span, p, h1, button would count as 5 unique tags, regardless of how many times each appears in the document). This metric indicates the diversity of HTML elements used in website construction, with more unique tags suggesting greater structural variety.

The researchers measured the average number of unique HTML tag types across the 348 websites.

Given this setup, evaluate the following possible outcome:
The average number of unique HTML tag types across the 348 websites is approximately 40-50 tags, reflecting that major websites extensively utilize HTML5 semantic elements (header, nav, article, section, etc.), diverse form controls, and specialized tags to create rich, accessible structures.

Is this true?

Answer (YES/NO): NO